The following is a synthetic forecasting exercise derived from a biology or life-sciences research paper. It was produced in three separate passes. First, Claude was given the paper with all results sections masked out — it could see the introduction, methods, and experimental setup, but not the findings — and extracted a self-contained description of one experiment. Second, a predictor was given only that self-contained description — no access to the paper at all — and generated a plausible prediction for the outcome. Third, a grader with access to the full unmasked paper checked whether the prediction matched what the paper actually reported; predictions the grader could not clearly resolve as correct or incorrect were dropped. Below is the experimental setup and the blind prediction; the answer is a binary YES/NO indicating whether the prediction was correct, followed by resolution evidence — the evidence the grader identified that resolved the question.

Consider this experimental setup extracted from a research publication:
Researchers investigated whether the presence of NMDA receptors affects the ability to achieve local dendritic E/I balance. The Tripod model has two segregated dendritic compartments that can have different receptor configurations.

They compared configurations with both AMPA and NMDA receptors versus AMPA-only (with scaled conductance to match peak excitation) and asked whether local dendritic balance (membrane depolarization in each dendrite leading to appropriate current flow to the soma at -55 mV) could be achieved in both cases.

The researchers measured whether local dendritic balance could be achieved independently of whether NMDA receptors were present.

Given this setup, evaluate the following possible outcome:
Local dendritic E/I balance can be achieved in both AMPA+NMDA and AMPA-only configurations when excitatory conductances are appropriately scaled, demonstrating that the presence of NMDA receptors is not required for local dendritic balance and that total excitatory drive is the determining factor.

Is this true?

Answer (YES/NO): NO